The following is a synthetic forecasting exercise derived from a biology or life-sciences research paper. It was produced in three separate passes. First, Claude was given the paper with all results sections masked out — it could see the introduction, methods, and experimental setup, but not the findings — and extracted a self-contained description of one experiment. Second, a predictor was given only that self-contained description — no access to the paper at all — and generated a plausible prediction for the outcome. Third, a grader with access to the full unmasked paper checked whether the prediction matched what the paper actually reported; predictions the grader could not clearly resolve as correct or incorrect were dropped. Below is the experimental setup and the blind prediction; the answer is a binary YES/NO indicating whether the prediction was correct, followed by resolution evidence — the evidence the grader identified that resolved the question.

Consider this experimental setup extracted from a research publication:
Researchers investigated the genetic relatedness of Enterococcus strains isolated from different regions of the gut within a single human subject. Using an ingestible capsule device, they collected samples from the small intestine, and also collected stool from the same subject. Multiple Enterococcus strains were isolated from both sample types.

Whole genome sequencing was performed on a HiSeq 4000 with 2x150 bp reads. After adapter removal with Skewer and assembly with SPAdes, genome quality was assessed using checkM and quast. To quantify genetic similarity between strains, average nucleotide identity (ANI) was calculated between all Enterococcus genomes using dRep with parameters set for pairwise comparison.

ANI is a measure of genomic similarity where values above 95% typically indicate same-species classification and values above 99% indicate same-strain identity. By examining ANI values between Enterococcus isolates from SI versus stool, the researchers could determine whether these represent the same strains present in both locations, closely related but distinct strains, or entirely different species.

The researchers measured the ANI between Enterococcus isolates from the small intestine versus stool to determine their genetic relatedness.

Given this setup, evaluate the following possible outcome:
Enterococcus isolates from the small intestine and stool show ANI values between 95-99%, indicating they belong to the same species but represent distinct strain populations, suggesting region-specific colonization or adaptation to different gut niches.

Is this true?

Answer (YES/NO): NO